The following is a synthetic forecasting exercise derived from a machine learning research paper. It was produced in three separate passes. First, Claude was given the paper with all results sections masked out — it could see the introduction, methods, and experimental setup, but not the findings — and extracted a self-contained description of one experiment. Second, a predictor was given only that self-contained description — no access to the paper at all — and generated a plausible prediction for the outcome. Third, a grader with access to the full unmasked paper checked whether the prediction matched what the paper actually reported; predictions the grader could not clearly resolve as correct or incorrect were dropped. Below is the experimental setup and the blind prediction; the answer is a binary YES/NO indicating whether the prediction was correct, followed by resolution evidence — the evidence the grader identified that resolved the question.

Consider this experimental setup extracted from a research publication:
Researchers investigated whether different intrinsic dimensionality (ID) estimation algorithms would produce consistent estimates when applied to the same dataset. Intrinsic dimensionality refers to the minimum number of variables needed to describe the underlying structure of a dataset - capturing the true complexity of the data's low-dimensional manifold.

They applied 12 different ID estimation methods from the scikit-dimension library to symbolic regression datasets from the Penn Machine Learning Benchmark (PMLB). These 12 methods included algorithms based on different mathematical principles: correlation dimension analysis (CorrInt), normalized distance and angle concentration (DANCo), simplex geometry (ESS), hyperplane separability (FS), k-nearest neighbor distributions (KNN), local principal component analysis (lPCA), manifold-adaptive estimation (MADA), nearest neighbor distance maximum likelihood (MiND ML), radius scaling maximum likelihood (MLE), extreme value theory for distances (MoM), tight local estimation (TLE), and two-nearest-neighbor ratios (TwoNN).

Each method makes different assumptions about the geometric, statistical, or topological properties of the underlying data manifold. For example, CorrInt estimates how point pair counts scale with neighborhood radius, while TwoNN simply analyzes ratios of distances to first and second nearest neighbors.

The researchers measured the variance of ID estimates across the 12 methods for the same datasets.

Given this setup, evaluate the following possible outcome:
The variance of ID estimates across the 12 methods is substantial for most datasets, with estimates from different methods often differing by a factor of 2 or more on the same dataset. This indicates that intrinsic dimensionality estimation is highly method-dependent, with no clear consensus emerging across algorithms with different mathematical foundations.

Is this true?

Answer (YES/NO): YES